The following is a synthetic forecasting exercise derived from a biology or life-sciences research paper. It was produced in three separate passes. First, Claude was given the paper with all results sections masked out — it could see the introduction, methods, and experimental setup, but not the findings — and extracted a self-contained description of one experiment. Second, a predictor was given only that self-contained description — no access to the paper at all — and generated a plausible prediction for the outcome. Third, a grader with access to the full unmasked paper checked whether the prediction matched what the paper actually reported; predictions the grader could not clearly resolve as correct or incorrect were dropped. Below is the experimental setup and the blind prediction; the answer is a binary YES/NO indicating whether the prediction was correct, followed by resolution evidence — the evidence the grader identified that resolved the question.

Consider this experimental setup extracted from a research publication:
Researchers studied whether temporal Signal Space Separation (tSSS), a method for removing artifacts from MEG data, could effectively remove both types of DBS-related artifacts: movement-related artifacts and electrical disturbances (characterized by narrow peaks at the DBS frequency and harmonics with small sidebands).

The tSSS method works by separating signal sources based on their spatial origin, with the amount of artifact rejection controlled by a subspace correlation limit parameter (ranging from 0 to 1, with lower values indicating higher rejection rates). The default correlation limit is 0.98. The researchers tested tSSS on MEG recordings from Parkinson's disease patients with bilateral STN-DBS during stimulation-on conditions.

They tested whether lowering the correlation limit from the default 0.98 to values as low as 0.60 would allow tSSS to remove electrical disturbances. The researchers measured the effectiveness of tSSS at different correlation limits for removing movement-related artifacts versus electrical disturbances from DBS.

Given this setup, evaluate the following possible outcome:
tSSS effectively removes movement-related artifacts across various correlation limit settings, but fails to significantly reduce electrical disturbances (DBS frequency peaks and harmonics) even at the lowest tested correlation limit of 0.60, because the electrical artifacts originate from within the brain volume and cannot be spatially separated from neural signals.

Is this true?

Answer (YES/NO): NO